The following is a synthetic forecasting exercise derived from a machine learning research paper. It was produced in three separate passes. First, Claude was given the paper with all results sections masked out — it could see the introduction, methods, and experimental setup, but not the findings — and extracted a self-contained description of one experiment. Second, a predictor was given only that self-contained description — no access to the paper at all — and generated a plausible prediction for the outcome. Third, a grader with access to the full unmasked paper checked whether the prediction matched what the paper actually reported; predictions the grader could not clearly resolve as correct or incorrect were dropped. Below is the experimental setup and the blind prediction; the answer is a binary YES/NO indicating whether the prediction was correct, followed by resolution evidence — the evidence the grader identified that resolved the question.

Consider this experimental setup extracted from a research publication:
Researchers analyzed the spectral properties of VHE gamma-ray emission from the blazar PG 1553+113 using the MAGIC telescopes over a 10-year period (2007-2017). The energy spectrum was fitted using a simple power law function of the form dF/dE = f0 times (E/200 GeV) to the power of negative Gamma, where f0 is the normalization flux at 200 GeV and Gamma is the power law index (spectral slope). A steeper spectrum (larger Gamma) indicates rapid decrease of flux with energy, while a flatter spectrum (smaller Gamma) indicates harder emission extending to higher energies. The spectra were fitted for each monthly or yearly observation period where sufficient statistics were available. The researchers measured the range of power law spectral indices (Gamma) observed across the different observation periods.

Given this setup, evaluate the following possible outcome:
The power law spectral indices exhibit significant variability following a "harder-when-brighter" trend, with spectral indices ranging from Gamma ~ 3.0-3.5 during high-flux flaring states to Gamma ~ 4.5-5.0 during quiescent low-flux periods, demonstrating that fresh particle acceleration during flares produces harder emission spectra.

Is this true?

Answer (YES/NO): NO